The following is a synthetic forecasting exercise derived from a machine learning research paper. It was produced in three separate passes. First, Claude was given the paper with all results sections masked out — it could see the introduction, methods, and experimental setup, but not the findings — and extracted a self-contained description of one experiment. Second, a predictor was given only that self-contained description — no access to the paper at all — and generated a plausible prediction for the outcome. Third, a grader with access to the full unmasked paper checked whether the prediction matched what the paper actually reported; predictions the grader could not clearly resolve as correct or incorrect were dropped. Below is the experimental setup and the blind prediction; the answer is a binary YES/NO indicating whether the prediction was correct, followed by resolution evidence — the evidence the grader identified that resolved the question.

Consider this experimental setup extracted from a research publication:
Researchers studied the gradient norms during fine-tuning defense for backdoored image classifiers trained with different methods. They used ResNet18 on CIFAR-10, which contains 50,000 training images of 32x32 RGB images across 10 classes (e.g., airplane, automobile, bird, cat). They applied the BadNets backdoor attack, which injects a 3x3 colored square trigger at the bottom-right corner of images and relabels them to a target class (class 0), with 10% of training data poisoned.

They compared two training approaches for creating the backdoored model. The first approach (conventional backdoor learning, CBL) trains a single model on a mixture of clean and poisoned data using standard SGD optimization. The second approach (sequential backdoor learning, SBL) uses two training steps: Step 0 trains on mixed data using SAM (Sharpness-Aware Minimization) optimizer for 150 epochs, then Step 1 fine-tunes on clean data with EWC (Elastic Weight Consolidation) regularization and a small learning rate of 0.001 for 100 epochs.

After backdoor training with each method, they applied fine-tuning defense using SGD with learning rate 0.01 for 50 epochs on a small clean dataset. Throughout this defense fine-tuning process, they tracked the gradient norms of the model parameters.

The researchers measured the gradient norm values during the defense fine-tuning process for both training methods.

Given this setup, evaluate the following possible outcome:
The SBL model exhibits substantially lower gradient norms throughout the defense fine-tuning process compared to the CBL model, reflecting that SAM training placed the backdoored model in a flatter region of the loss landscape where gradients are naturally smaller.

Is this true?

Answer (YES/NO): NO